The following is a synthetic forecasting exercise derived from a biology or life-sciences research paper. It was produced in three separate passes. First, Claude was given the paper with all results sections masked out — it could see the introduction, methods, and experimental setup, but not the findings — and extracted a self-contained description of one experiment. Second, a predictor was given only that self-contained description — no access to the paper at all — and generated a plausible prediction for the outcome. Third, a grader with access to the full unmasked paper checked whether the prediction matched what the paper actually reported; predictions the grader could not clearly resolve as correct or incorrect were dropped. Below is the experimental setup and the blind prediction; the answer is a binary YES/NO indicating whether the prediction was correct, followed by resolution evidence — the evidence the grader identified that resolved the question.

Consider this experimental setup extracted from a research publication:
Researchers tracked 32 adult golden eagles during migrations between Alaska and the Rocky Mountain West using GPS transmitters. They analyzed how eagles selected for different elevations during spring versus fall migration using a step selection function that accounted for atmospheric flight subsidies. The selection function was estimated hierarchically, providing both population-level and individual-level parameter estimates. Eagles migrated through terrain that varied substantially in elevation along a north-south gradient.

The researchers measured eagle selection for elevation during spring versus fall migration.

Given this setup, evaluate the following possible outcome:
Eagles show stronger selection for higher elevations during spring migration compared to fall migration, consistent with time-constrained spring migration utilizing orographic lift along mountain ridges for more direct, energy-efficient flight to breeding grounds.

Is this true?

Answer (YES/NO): NO